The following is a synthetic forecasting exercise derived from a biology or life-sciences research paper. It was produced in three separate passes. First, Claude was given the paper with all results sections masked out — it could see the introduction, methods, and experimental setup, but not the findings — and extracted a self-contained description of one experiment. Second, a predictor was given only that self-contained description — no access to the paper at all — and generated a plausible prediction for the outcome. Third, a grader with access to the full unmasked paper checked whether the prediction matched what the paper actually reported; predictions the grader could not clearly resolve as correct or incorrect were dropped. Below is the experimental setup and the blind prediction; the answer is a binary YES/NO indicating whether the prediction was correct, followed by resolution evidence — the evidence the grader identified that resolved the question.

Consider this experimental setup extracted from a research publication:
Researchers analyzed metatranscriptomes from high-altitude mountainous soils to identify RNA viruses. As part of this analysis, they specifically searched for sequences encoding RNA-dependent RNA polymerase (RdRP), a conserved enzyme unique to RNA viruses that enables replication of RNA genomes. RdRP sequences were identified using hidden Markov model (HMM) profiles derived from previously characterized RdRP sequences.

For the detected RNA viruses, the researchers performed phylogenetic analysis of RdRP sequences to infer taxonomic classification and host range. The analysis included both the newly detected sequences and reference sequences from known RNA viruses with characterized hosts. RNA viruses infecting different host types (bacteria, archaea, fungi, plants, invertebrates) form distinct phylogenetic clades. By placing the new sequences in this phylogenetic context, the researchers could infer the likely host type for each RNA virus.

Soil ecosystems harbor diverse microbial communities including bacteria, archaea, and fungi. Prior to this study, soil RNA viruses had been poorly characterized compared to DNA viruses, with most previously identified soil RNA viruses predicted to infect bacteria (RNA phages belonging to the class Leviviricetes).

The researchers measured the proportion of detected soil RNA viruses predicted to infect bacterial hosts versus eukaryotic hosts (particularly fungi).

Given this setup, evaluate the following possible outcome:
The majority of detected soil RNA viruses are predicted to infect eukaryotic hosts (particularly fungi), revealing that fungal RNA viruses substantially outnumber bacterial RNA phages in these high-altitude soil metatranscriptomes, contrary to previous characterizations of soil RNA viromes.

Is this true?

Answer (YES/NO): NO